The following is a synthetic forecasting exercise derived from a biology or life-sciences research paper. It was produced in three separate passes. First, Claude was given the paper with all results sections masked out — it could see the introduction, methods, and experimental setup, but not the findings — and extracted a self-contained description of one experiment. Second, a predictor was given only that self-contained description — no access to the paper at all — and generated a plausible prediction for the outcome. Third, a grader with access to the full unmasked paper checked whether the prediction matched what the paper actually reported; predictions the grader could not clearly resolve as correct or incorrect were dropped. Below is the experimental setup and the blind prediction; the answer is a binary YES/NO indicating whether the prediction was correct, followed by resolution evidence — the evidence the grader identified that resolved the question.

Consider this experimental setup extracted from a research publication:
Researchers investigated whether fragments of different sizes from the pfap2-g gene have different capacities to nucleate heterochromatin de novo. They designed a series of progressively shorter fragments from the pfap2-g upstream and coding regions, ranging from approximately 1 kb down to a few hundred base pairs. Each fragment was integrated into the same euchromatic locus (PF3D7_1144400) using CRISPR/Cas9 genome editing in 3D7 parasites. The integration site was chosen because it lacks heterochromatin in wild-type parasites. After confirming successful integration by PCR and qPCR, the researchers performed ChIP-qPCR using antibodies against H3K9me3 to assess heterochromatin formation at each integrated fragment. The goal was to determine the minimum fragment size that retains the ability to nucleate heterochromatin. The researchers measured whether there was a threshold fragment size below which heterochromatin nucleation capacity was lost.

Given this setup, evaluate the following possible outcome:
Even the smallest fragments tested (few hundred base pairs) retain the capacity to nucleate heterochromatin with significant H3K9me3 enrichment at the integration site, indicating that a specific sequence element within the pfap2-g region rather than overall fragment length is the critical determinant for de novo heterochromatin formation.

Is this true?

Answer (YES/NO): NO